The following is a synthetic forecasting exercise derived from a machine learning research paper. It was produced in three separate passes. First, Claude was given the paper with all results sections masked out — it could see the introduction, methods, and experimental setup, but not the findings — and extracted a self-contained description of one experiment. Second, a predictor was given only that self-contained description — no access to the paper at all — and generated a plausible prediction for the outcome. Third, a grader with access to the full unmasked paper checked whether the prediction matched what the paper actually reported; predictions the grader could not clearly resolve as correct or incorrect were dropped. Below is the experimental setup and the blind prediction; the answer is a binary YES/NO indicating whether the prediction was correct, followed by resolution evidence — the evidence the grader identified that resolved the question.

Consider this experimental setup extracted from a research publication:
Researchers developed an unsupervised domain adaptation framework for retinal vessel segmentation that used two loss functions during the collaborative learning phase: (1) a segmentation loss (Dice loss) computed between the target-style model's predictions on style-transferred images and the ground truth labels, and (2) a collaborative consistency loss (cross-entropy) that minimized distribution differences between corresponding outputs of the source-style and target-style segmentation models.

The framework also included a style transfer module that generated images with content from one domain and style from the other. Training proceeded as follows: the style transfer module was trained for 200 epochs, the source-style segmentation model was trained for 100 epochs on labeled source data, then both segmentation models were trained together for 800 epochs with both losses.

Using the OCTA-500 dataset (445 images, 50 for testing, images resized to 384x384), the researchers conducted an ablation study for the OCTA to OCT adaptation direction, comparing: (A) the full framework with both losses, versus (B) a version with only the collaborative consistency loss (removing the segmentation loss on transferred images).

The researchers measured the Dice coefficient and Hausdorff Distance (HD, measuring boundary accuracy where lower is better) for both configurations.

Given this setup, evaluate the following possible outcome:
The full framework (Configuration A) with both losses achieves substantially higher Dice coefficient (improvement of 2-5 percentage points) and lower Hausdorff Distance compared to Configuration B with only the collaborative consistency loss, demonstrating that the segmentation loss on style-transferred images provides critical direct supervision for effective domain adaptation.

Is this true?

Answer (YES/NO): YES